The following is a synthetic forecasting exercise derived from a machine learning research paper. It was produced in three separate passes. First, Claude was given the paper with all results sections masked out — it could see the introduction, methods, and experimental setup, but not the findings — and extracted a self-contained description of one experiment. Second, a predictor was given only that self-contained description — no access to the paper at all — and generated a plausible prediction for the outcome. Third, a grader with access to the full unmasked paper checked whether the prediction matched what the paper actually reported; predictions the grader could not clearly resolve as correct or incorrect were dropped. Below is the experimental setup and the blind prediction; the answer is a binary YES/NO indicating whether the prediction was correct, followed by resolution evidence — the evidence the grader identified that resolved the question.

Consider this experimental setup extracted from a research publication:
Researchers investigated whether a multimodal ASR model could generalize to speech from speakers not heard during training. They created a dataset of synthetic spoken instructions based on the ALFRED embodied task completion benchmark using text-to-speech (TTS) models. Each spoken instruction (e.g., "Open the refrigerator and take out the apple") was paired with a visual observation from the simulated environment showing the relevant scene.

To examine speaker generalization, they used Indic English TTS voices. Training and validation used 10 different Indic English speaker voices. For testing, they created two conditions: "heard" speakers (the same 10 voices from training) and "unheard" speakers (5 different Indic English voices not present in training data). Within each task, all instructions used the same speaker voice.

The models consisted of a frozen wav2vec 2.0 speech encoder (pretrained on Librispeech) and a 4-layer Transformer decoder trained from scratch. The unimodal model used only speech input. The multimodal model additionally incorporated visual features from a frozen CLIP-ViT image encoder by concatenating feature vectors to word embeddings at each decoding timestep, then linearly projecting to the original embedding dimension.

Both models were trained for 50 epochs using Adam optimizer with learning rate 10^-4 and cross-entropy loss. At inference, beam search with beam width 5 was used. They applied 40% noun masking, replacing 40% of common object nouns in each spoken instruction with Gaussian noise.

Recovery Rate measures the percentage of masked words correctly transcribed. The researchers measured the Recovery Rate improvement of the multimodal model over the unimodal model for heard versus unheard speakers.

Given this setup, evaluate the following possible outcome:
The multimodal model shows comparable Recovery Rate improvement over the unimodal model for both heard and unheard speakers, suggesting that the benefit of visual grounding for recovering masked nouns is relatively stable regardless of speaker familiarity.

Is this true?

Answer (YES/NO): NO